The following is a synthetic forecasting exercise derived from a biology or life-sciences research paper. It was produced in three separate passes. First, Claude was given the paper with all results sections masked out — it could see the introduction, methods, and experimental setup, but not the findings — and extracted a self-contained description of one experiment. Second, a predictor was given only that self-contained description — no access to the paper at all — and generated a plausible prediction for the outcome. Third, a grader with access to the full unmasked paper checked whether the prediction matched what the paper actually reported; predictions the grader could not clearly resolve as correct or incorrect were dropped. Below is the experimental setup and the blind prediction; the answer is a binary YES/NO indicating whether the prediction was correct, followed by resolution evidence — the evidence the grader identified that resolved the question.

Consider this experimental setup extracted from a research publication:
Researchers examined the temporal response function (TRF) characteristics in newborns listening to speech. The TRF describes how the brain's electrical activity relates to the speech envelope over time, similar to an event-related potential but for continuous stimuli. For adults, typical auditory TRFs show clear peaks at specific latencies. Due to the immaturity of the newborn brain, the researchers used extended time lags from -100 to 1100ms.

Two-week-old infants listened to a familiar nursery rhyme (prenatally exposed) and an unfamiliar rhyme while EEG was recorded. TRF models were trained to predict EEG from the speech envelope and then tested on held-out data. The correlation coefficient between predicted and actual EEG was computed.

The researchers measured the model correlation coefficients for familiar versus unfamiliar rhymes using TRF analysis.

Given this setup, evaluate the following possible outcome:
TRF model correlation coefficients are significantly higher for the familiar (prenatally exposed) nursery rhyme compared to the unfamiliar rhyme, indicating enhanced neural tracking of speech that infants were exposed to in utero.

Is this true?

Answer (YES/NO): NO